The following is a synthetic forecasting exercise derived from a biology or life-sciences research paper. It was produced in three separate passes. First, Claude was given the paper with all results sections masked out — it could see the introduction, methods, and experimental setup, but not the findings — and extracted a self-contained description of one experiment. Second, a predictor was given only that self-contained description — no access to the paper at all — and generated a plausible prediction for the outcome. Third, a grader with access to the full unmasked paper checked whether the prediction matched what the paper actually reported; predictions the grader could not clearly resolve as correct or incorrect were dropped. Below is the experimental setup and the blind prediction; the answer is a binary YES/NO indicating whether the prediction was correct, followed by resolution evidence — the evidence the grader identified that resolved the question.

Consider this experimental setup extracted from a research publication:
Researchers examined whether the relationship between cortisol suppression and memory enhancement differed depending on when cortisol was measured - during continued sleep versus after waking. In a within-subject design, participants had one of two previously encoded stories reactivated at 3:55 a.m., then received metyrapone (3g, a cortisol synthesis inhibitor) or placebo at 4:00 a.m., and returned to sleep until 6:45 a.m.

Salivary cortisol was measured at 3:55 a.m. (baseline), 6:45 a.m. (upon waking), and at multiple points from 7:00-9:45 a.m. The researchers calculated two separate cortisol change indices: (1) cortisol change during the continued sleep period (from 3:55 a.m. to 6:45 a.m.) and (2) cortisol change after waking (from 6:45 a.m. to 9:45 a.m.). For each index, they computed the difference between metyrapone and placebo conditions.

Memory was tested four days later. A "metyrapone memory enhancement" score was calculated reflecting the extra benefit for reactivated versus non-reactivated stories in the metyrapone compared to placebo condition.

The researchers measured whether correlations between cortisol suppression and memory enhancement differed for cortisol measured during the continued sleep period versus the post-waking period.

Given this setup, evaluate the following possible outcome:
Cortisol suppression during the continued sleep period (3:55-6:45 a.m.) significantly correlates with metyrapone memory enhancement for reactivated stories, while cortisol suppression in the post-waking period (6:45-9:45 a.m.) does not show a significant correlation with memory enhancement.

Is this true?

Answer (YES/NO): YES